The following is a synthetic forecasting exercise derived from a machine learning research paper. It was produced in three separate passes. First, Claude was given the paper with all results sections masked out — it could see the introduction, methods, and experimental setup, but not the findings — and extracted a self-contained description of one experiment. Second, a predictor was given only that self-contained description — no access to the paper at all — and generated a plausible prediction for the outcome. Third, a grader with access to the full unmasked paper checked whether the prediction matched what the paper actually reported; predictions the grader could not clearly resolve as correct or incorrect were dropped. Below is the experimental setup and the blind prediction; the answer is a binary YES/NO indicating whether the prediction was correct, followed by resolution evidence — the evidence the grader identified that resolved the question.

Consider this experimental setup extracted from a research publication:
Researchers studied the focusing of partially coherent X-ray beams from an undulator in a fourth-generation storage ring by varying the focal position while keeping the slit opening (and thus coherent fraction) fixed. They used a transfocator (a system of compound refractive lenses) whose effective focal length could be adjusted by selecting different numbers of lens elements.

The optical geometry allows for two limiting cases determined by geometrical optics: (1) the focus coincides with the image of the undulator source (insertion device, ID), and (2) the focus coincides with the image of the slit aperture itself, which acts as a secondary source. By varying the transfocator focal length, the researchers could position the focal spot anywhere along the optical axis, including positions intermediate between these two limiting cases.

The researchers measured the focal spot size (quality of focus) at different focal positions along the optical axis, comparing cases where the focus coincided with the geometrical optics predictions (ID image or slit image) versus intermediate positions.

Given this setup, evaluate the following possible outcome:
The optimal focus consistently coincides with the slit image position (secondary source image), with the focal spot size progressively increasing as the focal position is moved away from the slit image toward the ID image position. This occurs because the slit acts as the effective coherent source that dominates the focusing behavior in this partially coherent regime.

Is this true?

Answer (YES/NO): NO